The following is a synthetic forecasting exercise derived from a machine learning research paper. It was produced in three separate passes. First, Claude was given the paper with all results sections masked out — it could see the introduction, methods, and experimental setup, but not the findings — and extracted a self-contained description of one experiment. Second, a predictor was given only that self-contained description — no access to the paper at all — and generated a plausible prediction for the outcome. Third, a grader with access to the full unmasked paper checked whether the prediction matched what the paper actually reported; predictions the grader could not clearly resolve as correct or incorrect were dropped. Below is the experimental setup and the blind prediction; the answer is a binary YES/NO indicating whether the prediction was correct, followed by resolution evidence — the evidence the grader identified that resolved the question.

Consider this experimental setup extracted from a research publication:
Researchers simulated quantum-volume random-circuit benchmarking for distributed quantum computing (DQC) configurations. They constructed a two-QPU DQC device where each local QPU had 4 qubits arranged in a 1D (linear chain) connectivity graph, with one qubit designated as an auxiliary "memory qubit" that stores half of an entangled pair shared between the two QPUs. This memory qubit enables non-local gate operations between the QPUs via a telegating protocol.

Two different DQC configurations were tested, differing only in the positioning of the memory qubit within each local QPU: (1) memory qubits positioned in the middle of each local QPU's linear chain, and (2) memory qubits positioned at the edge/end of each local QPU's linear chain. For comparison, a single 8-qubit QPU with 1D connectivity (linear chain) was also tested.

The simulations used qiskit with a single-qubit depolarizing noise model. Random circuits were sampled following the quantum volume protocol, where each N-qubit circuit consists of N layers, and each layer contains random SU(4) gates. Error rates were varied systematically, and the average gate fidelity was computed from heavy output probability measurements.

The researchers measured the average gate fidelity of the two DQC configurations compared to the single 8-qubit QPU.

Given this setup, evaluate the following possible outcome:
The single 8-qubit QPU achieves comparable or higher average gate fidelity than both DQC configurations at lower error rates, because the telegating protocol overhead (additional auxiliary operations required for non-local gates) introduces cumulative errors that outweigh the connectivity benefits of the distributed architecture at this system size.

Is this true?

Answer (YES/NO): NO